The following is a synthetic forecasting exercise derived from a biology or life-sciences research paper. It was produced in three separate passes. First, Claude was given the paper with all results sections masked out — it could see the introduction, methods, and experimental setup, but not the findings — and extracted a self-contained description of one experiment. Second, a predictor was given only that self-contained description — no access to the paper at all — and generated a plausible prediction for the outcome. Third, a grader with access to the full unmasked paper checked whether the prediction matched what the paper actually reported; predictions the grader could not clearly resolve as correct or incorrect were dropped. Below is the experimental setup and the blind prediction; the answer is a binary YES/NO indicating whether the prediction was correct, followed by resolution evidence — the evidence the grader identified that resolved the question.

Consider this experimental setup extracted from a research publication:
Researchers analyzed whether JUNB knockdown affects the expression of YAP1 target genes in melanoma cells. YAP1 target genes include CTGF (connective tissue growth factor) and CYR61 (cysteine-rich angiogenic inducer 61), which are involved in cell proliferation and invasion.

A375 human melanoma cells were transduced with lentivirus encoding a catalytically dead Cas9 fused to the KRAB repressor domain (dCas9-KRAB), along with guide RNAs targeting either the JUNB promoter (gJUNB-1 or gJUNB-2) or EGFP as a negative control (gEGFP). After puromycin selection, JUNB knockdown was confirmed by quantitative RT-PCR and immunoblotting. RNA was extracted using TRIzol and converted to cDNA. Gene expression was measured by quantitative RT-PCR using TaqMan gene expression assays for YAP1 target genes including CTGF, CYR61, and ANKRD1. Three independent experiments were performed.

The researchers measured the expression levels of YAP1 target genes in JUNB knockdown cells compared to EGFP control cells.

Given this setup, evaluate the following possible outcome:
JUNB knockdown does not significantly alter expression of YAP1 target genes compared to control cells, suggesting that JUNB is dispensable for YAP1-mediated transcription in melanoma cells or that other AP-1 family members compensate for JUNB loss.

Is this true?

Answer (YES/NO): NO